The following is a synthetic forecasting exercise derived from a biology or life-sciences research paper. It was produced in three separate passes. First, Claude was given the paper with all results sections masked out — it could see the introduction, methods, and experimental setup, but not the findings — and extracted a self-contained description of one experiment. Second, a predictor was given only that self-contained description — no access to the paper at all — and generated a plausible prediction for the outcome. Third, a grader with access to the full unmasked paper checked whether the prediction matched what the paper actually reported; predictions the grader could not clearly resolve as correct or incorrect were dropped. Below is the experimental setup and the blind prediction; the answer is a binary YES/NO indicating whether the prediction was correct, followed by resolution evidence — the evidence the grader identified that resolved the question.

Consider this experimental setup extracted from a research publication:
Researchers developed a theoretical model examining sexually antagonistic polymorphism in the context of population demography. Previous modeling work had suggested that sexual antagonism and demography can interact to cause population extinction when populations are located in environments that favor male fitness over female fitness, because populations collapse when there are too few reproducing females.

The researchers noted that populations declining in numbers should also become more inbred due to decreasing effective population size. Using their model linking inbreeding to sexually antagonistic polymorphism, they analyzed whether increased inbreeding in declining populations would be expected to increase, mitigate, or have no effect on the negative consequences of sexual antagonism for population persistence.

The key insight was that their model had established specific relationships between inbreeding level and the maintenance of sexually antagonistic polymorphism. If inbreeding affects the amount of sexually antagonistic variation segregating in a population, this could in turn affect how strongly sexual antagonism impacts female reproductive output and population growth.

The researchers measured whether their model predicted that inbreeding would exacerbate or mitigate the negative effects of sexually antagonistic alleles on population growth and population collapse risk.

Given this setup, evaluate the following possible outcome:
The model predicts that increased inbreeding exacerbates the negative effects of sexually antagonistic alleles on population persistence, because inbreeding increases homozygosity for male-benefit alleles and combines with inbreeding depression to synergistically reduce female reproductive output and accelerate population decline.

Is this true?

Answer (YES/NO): NO